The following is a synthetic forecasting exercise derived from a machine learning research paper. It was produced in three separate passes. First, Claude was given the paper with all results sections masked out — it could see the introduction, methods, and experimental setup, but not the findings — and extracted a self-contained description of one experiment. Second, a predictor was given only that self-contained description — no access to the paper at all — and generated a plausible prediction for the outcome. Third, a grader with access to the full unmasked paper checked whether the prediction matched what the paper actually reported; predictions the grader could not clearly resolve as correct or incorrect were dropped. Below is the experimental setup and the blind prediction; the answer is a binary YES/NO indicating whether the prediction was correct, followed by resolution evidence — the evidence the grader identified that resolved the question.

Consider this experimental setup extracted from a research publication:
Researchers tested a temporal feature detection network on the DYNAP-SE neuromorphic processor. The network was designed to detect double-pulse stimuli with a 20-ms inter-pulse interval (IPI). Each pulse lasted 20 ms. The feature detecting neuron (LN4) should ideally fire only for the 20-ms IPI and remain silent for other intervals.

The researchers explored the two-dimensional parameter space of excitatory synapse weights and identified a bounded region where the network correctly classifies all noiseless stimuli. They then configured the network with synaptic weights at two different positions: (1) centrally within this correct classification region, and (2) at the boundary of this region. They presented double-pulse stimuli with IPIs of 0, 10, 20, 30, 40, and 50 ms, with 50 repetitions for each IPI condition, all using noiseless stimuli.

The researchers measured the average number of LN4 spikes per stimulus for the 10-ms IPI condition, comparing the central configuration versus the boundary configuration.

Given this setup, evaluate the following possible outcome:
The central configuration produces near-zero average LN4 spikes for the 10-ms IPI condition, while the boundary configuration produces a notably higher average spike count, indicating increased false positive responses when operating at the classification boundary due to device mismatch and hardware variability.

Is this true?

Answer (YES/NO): YES